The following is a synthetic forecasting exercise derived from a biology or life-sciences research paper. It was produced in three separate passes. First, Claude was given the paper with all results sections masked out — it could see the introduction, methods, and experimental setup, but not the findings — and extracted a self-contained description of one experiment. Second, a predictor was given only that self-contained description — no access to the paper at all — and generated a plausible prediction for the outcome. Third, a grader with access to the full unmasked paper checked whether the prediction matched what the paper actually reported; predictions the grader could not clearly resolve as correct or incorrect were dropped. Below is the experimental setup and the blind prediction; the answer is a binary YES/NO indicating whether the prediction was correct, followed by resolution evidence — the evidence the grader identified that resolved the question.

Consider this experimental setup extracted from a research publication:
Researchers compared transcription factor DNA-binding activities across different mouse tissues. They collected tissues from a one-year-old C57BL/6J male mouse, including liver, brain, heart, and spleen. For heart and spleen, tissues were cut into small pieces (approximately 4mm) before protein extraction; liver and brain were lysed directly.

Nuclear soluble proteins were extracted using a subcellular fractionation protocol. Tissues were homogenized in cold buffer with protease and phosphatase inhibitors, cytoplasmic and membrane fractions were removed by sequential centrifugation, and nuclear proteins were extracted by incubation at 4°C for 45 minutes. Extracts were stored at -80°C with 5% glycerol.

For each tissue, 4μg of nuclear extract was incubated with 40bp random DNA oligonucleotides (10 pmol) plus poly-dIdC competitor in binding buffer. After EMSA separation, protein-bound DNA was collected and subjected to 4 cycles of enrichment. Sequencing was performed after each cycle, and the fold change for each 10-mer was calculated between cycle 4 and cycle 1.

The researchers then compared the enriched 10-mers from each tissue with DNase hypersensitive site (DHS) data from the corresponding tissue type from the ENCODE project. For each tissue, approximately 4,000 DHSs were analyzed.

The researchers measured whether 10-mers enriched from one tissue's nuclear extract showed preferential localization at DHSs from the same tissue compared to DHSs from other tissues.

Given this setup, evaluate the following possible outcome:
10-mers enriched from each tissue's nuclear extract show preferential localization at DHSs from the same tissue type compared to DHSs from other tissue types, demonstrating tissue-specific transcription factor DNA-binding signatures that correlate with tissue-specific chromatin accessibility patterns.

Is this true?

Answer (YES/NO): YES